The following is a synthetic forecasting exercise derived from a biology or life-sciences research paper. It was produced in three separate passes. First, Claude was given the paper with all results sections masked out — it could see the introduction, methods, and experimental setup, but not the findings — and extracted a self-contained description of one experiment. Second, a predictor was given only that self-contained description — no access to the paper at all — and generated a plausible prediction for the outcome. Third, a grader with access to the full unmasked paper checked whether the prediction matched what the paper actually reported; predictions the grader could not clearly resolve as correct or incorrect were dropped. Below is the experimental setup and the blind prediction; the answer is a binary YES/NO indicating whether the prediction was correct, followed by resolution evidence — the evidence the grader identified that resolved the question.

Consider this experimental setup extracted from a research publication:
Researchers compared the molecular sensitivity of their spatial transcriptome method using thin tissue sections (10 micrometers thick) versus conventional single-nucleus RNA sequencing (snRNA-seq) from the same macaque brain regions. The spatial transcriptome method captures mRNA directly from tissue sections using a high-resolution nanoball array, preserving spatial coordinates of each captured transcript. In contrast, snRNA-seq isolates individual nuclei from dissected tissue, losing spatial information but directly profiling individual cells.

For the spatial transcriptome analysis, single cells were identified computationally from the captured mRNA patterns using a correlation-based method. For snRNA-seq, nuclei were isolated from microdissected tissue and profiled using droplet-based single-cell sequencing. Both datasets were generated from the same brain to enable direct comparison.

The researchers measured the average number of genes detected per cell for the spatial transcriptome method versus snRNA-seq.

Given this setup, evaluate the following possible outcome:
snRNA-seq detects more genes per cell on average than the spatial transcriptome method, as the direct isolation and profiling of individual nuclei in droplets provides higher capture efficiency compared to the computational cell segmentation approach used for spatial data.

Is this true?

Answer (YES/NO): YES